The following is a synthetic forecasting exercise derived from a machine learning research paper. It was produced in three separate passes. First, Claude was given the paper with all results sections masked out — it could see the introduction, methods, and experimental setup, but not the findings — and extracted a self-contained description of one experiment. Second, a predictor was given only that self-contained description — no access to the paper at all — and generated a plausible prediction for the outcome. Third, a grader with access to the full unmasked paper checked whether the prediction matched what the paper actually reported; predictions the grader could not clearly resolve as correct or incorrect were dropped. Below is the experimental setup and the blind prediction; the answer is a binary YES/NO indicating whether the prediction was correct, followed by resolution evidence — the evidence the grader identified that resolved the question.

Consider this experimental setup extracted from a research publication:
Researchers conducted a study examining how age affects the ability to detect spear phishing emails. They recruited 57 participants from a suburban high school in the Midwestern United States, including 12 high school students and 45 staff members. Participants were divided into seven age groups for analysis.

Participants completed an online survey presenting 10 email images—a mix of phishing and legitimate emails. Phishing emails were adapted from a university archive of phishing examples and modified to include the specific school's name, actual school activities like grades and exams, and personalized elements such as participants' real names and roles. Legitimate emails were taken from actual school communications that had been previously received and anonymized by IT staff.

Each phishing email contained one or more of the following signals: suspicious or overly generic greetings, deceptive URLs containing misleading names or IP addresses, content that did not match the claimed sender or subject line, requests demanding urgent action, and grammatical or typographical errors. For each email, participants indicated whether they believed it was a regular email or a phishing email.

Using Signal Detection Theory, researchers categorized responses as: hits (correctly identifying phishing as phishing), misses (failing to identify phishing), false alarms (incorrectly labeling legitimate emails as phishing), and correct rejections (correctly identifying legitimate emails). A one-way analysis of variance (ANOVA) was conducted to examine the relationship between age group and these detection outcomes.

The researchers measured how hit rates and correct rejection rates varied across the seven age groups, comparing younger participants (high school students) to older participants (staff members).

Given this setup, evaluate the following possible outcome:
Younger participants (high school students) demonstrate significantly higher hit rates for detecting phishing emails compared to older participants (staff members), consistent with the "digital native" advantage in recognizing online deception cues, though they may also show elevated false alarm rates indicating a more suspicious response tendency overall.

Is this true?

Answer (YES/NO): NO